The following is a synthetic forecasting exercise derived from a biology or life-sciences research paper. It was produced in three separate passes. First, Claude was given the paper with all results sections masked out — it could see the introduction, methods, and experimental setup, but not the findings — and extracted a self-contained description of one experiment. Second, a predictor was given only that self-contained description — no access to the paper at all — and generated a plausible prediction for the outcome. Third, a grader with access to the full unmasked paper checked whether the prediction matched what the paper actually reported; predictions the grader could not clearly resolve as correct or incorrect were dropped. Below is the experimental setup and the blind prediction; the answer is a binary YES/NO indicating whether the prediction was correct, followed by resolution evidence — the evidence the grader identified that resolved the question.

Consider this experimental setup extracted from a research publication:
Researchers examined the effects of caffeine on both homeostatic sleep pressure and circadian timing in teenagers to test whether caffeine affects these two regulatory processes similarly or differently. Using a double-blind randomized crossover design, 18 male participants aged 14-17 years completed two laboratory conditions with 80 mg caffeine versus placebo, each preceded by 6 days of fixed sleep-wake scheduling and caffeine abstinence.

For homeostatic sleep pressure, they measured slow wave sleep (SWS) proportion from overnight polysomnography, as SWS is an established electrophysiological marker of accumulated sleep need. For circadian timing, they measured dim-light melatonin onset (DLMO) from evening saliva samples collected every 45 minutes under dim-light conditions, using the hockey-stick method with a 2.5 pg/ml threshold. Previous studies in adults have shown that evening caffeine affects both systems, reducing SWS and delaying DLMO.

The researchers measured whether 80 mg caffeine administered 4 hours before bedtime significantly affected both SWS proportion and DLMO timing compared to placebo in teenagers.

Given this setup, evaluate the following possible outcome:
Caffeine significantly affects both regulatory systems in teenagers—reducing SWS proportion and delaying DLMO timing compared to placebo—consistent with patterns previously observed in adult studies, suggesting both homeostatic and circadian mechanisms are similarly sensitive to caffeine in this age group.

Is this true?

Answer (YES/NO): NO